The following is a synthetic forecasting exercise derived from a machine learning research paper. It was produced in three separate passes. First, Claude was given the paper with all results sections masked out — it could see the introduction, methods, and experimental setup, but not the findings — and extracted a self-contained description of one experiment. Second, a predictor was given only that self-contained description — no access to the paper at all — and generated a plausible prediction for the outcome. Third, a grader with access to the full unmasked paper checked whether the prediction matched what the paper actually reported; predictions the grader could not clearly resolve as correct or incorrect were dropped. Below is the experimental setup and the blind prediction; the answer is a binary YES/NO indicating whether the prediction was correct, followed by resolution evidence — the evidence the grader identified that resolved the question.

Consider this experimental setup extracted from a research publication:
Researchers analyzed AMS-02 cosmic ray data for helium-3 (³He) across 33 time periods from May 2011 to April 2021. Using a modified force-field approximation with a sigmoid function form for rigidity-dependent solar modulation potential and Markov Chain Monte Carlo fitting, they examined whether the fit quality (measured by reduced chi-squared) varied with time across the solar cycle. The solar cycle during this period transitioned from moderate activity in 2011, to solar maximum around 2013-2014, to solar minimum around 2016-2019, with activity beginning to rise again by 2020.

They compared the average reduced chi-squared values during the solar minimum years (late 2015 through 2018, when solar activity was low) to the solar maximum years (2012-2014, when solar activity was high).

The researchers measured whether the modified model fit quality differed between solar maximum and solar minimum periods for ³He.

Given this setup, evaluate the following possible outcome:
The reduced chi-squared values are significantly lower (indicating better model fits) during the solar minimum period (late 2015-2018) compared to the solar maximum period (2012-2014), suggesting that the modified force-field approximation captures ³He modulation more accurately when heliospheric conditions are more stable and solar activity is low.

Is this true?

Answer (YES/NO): YES